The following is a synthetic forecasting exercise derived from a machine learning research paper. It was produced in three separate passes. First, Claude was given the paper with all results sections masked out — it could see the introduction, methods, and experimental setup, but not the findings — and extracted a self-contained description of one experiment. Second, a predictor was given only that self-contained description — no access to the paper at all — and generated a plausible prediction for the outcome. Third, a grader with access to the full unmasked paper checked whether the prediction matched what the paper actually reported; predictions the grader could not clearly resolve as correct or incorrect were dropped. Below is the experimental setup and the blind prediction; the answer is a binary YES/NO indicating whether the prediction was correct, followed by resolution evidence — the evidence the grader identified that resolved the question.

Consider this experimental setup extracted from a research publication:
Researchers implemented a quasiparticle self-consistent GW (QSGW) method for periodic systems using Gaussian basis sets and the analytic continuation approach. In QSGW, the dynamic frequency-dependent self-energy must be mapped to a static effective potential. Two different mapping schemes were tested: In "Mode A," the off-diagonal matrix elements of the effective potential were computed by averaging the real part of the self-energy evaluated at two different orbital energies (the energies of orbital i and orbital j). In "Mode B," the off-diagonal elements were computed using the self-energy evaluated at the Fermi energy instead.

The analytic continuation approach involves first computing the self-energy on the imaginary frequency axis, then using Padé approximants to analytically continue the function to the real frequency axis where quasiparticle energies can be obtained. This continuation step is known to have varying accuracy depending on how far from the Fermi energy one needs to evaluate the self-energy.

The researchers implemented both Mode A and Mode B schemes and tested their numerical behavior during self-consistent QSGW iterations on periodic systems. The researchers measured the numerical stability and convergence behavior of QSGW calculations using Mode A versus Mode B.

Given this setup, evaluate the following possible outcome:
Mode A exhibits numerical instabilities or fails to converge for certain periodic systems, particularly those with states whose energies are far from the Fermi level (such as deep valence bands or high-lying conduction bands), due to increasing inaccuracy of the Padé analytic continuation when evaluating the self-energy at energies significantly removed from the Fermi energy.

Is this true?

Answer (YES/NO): YES